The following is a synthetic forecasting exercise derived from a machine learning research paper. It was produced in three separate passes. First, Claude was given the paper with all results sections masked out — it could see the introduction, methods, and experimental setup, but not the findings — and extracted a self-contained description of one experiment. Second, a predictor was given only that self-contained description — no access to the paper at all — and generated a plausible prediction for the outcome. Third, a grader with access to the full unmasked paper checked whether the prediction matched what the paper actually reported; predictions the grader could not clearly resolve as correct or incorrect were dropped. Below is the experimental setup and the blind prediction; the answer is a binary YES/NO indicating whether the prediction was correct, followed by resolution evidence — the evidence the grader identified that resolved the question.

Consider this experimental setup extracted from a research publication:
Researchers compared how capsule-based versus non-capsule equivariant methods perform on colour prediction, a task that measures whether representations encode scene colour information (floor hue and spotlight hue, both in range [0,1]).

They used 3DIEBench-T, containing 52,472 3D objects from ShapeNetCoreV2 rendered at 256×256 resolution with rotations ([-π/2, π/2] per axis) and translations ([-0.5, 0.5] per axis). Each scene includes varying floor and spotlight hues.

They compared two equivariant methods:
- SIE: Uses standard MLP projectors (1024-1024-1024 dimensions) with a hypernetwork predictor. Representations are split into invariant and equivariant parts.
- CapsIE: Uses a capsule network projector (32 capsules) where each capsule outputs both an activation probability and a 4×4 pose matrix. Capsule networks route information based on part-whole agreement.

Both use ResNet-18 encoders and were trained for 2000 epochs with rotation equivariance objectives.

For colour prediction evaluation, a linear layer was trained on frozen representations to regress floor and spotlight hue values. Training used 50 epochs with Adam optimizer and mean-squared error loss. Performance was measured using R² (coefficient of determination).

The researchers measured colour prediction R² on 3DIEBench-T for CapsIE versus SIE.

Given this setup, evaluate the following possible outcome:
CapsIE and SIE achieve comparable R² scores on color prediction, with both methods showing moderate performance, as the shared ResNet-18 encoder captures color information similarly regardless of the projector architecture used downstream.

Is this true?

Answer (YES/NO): NO